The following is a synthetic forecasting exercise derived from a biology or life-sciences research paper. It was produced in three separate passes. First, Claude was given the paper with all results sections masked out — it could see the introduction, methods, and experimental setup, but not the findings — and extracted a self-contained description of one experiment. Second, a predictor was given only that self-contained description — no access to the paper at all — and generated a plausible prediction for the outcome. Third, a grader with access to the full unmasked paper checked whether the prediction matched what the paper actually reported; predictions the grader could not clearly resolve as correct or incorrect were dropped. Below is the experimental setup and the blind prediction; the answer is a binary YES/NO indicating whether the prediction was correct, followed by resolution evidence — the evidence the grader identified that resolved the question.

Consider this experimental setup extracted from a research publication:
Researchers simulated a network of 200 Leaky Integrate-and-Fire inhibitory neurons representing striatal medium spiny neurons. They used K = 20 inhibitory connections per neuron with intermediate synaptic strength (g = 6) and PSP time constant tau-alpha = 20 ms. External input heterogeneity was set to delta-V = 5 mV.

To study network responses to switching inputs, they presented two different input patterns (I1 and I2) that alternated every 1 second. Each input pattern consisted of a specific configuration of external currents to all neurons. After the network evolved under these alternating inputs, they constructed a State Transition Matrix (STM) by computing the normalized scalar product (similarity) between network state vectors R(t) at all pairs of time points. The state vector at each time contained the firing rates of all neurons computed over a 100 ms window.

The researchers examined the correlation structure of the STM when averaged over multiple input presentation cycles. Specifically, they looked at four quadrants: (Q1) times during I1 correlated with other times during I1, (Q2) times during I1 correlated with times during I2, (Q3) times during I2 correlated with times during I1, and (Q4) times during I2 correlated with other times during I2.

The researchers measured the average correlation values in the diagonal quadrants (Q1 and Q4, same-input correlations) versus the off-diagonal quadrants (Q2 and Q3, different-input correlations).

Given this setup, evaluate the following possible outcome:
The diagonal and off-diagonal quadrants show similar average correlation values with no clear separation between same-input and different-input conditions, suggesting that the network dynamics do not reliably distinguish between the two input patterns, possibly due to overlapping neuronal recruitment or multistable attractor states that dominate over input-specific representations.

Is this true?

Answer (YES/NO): NO